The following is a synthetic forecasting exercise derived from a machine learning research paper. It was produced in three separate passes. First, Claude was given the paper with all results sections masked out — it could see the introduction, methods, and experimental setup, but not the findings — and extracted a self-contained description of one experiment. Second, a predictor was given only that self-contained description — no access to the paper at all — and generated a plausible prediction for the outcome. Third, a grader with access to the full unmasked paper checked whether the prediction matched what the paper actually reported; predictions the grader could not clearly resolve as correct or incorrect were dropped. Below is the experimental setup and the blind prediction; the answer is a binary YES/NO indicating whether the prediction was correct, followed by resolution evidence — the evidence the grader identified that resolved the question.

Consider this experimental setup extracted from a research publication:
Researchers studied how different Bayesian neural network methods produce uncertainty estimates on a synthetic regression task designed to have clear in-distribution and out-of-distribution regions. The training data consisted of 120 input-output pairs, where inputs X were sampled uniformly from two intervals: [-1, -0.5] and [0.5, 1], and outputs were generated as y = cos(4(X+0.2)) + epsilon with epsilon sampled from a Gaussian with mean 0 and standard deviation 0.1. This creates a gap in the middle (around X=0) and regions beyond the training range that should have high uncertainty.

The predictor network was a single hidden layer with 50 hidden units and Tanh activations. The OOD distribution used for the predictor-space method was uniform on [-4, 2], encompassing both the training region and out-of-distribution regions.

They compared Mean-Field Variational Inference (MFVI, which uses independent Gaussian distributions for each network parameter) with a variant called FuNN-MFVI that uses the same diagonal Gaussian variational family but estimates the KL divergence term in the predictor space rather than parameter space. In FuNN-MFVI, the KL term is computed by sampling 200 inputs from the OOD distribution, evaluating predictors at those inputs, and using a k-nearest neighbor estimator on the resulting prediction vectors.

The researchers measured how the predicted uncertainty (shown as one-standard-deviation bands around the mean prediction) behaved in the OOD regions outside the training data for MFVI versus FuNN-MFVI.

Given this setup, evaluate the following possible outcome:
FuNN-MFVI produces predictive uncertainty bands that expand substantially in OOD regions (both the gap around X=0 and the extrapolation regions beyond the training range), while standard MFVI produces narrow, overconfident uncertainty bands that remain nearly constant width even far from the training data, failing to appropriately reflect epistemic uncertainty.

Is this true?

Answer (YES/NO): NO